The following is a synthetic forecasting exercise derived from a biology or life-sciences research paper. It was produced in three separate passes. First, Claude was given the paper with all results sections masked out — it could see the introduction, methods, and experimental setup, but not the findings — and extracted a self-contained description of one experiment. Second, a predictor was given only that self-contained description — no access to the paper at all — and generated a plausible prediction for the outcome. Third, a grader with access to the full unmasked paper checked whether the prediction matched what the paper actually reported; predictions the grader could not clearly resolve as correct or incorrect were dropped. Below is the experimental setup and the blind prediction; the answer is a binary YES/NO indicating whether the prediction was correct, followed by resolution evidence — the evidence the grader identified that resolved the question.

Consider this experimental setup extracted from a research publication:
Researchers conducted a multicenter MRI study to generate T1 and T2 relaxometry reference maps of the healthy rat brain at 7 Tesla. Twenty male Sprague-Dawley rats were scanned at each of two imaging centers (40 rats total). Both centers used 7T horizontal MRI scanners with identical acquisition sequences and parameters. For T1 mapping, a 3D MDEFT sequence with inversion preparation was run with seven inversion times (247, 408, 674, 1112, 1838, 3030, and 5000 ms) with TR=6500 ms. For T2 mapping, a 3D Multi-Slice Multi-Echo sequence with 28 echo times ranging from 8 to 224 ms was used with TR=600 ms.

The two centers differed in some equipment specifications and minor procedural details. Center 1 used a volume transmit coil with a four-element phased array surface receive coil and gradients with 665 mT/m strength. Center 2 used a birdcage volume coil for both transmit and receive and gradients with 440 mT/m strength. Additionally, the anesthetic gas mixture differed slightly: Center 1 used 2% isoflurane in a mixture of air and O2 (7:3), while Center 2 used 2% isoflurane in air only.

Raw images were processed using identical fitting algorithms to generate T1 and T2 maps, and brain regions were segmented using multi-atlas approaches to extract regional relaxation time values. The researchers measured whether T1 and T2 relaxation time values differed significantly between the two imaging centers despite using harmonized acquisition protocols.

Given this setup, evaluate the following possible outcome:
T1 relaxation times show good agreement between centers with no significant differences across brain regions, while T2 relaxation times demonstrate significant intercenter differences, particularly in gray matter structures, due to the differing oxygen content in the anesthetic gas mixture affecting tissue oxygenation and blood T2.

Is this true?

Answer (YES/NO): NO